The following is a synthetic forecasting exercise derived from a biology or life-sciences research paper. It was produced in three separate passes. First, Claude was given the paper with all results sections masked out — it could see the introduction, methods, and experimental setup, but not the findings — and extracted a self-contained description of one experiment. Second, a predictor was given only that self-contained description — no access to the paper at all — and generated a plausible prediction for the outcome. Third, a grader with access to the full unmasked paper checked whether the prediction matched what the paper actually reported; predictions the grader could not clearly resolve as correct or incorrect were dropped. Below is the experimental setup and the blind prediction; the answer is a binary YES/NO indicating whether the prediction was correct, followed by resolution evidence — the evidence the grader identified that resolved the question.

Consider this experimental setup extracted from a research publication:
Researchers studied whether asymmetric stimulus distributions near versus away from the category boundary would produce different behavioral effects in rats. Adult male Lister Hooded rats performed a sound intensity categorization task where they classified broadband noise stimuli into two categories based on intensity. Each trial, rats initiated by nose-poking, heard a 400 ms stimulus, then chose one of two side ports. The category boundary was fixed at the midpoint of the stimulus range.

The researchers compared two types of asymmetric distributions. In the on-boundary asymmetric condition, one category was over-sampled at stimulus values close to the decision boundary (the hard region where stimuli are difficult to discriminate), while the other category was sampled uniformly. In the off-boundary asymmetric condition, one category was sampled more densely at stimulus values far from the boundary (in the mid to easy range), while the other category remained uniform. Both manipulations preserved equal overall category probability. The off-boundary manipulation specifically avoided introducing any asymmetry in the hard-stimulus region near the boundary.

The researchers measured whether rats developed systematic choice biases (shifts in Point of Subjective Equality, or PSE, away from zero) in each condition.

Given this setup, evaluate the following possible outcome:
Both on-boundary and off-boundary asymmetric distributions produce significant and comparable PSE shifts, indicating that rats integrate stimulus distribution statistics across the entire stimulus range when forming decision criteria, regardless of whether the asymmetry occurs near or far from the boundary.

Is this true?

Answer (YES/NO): NO